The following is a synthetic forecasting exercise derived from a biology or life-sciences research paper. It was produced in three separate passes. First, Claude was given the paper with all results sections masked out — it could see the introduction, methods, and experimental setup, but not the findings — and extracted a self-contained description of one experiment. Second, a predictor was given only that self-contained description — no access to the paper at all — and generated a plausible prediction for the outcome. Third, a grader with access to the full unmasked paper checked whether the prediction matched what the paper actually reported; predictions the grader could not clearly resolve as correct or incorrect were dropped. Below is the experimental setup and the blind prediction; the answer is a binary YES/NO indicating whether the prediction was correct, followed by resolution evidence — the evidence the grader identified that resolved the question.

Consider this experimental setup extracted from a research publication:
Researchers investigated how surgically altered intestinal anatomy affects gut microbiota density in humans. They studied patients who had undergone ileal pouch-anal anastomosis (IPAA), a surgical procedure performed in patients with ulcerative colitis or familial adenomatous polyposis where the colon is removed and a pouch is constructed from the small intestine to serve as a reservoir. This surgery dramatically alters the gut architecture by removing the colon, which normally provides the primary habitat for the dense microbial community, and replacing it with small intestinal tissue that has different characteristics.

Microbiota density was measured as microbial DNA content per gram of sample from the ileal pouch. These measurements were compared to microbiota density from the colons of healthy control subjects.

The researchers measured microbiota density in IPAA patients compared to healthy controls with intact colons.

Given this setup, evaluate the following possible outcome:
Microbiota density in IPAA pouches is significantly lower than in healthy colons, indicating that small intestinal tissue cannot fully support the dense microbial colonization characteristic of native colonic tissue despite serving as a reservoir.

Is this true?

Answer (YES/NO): YES